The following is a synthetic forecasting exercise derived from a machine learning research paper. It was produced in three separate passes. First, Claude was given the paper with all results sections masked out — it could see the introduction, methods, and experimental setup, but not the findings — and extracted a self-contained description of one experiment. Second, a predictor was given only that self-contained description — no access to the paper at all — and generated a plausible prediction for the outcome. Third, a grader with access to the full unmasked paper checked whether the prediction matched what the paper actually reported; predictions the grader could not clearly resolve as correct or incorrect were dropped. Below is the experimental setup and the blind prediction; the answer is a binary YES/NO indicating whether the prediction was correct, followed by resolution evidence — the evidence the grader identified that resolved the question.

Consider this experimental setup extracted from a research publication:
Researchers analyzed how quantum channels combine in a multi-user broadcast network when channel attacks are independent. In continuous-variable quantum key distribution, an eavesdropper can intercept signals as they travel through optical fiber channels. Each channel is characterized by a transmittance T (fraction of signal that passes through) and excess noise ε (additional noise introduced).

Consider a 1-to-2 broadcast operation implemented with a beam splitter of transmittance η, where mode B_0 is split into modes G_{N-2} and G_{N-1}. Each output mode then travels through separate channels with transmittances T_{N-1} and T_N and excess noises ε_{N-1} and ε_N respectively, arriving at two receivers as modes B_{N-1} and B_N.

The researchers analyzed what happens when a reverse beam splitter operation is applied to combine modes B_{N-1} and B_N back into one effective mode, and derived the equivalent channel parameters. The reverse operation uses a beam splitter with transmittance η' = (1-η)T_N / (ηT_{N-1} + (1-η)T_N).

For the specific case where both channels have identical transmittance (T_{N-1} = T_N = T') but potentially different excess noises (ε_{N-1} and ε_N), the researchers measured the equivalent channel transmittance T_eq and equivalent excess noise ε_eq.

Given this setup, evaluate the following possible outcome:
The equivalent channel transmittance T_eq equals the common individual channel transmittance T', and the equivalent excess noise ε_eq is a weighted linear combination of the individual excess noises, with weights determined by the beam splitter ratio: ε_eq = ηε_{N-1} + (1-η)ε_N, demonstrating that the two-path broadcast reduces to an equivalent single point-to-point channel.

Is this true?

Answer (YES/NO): YES